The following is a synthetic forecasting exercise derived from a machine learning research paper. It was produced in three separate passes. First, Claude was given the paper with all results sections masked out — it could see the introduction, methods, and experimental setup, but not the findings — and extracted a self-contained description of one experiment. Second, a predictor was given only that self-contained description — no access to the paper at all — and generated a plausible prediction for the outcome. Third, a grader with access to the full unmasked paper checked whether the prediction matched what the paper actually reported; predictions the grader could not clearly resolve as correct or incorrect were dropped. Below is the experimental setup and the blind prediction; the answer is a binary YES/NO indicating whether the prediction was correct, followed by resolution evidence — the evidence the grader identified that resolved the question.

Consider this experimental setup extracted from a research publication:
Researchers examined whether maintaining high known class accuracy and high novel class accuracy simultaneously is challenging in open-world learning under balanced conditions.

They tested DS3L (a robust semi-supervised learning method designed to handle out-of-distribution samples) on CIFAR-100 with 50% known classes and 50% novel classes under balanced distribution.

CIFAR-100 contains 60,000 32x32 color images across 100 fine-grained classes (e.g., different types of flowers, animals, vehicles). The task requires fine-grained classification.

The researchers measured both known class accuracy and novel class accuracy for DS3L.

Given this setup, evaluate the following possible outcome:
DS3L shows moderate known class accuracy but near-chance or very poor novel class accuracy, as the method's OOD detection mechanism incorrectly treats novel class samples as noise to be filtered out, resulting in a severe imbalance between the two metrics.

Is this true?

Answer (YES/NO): NO